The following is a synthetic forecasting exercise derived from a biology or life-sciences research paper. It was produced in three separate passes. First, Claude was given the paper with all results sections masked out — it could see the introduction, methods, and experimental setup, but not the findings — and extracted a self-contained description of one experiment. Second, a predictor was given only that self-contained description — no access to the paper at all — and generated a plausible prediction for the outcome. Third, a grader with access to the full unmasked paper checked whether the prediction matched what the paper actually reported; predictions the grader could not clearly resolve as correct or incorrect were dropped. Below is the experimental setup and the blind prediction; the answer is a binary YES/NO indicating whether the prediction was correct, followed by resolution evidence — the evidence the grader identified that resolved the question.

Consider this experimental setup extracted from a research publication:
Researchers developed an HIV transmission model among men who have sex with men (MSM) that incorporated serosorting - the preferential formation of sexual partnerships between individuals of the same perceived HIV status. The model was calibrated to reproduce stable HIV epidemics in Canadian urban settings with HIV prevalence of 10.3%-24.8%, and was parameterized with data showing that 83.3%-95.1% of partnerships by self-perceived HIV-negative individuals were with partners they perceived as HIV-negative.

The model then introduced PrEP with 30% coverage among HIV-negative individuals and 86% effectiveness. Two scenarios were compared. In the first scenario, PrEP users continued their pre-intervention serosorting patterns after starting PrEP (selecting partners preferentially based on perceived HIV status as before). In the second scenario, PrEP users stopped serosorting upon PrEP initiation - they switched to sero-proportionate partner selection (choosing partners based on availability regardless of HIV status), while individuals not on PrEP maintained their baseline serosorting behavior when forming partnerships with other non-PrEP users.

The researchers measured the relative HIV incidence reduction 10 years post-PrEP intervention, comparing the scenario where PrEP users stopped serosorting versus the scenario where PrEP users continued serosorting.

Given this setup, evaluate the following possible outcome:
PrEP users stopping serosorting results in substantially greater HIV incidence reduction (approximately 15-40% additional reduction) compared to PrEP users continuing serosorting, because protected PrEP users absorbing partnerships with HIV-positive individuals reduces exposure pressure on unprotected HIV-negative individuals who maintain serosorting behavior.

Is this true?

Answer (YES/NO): NO